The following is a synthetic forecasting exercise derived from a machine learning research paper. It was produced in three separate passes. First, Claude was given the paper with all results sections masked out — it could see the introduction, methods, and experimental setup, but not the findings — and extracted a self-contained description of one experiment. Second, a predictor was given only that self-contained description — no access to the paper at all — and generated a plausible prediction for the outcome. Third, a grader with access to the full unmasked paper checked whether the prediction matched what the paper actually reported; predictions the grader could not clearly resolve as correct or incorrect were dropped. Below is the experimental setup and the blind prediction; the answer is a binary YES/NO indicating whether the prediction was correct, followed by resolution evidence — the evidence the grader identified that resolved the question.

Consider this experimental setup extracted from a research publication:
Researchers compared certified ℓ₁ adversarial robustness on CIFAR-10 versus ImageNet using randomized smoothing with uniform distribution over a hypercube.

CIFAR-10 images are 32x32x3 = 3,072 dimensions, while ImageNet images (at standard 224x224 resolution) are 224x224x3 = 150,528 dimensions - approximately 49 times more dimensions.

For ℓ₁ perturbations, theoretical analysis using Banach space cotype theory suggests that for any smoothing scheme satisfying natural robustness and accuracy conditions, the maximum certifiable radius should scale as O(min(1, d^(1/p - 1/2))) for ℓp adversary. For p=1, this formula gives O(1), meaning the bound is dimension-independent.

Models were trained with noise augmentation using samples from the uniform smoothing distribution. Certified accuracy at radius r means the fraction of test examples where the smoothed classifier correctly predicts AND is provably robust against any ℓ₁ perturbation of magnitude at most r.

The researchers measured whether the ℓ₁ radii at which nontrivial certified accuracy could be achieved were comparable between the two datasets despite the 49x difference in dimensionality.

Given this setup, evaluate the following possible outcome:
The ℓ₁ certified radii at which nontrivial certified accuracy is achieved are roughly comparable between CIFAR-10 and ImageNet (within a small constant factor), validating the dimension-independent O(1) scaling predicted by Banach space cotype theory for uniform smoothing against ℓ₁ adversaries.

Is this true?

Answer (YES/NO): YES